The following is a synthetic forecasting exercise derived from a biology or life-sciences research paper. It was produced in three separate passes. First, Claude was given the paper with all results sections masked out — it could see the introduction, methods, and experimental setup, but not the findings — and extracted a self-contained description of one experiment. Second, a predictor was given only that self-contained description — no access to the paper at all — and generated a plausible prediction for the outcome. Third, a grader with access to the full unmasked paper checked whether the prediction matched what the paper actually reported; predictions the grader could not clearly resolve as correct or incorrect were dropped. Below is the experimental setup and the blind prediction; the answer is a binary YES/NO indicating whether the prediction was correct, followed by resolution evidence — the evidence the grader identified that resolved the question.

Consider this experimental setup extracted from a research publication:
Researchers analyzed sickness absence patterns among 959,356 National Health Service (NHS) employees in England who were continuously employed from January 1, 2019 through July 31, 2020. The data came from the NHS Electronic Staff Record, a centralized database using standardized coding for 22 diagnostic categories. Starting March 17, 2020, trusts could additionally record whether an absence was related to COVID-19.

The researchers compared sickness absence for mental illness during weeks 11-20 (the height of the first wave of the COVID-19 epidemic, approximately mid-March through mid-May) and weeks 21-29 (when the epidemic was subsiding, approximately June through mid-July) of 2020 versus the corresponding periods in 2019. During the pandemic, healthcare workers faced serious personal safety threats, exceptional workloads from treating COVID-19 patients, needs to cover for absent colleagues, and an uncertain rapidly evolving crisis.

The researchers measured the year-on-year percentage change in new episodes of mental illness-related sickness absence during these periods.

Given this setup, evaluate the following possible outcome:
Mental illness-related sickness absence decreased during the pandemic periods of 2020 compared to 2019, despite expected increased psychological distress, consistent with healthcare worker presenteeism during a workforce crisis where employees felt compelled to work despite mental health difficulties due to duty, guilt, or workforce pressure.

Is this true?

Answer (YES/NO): NO